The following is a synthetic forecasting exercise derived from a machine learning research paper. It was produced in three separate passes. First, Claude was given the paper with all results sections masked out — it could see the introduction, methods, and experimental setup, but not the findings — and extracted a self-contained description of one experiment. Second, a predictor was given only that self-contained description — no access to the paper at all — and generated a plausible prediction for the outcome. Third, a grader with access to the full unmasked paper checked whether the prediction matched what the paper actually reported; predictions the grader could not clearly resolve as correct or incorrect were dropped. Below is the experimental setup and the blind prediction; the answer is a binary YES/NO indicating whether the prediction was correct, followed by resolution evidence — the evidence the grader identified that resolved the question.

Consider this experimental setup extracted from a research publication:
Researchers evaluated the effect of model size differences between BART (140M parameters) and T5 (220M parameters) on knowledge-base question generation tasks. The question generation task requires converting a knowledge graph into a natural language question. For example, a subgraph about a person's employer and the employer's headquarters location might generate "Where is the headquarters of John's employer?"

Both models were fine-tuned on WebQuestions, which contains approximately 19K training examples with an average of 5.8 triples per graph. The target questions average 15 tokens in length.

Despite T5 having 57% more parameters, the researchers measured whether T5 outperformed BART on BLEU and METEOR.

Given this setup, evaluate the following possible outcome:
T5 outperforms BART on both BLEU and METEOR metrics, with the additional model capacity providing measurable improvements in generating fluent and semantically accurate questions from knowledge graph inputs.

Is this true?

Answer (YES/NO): NO